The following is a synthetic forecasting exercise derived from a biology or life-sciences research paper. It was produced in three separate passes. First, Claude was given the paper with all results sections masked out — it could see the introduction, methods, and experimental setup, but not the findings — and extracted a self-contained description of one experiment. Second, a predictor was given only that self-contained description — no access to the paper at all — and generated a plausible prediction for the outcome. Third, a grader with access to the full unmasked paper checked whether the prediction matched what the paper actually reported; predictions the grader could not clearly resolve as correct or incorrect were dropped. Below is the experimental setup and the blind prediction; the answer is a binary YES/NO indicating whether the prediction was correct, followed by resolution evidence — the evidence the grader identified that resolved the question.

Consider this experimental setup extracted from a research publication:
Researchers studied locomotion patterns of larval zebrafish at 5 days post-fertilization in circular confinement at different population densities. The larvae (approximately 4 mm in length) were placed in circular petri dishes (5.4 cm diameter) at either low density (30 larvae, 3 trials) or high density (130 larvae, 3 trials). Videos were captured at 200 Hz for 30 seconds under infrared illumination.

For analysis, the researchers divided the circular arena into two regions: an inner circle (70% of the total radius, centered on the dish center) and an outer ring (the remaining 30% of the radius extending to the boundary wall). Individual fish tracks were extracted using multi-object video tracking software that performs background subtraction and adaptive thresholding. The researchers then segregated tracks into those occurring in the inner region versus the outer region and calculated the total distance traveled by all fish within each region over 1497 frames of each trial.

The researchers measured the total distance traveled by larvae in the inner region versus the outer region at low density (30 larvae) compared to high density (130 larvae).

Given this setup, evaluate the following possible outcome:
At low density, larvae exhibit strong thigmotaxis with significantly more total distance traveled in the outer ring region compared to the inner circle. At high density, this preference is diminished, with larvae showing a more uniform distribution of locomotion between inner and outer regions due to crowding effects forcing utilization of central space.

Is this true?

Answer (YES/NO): NO